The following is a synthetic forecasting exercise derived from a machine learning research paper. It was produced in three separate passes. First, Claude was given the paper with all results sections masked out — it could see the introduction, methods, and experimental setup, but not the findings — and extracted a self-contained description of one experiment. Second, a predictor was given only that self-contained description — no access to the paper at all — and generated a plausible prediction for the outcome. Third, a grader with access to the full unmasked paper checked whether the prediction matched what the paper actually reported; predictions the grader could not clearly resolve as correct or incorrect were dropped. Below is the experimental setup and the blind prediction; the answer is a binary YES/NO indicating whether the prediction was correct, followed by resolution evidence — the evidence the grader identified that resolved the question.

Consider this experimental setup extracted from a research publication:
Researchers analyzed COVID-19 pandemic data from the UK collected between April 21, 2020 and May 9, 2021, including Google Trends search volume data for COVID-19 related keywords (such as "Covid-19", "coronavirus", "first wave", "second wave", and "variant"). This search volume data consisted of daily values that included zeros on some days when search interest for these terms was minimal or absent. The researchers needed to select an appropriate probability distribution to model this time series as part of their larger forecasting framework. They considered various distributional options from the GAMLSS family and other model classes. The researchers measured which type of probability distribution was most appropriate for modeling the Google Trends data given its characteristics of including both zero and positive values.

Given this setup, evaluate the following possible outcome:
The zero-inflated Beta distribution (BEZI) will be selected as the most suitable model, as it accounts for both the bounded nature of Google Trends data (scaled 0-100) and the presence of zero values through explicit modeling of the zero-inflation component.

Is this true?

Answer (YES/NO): NO